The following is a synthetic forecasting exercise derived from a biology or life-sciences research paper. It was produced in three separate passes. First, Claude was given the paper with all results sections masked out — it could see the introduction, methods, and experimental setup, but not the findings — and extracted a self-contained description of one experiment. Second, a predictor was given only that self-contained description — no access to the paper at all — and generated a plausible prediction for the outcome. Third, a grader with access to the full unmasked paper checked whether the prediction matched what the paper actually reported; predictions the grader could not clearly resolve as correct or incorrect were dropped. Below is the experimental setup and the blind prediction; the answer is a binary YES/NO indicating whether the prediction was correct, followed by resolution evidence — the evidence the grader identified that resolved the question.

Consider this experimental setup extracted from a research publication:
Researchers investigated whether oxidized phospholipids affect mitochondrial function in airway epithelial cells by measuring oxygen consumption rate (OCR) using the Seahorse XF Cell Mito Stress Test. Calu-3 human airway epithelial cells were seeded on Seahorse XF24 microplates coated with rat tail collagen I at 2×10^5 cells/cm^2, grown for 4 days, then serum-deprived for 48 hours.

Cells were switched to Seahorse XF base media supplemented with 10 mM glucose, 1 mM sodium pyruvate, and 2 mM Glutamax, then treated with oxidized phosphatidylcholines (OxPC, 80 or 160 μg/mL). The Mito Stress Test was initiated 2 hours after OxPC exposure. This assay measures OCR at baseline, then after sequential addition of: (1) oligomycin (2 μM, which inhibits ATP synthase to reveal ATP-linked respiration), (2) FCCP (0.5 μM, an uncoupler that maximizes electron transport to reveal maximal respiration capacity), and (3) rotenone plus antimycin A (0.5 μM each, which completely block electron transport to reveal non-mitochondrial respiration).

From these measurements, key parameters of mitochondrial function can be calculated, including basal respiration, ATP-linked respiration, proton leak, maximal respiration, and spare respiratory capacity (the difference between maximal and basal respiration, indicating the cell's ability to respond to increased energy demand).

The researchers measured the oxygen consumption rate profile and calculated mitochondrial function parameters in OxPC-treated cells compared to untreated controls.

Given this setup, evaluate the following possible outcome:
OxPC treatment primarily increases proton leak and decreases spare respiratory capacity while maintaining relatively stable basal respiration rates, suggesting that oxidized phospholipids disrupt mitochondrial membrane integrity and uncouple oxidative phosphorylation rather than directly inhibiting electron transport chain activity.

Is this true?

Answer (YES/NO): NO